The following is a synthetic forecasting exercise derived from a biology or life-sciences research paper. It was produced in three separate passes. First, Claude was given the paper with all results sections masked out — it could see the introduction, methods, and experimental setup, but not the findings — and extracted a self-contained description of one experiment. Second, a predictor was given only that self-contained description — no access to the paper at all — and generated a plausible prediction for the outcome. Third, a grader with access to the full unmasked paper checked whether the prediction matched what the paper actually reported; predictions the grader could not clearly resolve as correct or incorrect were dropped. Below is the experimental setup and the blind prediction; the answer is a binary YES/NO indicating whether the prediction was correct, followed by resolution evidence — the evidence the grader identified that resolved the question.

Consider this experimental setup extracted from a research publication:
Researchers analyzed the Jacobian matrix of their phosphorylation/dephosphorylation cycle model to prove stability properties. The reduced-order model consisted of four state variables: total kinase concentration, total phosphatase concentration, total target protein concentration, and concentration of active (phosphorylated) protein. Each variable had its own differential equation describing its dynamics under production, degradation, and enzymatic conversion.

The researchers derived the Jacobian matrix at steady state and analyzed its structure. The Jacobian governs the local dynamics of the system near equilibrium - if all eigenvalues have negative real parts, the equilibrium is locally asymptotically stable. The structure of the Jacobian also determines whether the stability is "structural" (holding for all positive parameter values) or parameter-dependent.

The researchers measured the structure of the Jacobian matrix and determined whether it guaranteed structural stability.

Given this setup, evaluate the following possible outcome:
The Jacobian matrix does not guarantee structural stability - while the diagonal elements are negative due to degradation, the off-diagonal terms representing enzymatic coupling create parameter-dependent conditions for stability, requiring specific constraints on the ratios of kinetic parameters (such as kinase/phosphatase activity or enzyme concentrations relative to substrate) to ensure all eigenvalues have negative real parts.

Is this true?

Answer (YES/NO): NO